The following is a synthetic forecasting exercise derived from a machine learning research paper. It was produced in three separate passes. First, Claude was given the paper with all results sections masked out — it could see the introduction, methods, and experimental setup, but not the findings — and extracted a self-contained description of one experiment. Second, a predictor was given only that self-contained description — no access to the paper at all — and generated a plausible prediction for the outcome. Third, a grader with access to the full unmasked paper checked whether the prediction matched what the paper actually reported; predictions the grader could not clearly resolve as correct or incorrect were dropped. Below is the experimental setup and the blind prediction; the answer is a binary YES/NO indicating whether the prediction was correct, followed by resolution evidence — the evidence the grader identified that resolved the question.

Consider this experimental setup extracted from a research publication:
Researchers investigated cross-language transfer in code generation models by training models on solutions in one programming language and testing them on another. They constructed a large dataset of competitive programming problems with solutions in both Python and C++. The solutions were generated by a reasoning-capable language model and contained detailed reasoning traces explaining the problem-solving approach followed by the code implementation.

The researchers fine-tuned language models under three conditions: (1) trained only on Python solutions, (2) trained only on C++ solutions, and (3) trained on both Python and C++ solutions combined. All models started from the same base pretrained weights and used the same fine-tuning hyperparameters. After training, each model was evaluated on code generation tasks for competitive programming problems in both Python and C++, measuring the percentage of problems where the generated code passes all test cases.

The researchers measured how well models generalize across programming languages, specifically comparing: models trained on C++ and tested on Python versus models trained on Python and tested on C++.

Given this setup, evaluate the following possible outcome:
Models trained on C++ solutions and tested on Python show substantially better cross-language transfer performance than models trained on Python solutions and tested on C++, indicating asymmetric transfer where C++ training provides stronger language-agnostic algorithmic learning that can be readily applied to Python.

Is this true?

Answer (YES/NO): YES